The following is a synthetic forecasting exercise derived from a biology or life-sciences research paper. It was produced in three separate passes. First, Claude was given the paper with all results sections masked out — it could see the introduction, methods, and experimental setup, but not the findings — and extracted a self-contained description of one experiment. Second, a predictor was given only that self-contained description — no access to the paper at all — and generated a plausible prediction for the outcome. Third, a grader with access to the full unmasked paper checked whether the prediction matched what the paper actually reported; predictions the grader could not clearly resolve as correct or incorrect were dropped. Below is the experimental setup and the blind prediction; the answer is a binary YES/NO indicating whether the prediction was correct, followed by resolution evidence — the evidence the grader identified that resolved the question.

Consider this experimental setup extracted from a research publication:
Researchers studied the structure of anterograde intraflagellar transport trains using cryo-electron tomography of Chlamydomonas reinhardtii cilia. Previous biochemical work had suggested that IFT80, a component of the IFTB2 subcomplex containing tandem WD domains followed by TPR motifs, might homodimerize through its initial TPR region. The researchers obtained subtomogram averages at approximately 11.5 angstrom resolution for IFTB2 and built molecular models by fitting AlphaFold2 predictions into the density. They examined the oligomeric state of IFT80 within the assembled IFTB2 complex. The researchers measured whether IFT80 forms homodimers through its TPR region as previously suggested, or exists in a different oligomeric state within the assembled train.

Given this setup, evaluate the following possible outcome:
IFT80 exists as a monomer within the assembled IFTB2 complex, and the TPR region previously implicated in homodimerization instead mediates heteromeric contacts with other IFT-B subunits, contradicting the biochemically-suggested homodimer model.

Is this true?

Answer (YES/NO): YES